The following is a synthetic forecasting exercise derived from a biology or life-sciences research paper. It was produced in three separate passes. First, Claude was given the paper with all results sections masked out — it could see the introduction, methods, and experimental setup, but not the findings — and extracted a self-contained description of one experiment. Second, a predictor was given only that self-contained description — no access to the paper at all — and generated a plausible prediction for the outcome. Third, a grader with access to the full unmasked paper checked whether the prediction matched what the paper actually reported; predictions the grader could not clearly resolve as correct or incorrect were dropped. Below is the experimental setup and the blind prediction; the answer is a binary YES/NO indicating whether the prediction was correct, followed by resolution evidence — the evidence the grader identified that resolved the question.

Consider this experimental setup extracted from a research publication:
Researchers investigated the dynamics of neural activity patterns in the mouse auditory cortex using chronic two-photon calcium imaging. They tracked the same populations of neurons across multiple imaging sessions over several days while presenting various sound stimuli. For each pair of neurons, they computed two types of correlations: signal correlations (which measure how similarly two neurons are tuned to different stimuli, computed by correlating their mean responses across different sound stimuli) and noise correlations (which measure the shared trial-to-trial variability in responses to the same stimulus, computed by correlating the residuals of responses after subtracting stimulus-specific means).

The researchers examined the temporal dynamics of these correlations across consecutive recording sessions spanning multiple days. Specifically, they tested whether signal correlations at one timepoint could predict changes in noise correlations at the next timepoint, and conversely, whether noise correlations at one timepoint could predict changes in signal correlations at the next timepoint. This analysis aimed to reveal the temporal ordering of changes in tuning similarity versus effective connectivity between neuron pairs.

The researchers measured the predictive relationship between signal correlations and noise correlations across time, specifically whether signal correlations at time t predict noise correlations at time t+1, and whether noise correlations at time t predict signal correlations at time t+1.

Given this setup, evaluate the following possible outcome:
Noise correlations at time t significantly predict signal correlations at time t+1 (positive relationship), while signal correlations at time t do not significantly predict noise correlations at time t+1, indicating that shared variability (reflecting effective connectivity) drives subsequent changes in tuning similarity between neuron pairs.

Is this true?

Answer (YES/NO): NO